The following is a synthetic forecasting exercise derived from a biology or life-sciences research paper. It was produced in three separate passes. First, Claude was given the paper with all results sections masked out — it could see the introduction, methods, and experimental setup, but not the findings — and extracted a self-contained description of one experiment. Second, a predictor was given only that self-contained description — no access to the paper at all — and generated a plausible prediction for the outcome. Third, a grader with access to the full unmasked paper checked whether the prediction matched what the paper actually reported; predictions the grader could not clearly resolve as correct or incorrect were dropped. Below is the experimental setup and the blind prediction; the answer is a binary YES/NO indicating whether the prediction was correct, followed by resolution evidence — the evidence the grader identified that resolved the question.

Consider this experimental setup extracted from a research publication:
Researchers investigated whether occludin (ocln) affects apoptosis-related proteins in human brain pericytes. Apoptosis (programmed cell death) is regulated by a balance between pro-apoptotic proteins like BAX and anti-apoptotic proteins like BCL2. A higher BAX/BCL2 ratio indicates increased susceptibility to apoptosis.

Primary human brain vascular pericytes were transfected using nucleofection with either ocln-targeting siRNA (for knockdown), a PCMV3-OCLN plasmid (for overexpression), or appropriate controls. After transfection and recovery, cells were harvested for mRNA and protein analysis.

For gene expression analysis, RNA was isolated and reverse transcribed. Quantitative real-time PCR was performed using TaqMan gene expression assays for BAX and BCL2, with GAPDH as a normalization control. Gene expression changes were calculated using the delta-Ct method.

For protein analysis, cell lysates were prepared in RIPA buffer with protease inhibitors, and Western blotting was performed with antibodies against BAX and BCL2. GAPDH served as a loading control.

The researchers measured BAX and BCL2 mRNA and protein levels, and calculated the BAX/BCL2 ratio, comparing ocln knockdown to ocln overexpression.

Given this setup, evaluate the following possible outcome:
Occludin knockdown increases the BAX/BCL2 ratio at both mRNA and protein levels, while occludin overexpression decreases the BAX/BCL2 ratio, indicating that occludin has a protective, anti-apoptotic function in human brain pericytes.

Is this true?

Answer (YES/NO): NO